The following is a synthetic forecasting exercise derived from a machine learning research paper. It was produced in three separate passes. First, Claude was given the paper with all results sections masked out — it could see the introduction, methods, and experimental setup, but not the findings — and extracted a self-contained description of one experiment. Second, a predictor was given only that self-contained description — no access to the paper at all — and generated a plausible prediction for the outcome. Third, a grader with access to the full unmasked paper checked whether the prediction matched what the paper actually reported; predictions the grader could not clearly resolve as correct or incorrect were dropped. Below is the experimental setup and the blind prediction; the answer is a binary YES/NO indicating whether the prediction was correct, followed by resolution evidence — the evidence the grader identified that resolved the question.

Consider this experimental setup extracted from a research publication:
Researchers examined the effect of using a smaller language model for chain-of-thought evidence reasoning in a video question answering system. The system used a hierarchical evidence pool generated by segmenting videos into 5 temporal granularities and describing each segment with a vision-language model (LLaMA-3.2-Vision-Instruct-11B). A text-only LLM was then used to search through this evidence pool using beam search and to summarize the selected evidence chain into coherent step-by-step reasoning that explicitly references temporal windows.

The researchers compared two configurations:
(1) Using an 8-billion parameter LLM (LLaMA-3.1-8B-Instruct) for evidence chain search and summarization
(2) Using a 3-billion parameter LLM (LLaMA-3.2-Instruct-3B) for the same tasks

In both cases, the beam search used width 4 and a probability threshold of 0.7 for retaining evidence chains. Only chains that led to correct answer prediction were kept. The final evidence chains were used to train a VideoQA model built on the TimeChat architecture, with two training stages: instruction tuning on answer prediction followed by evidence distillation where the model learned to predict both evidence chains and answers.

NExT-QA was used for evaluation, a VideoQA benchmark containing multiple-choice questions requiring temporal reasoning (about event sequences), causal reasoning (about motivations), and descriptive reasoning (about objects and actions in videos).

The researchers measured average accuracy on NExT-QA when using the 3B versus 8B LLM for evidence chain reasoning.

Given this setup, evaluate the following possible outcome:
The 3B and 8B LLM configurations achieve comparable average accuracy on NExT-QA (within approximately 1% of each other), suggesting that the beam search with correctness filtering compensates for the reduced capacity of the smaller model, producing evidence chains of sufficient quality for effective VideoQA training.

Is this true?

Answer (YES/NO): NO